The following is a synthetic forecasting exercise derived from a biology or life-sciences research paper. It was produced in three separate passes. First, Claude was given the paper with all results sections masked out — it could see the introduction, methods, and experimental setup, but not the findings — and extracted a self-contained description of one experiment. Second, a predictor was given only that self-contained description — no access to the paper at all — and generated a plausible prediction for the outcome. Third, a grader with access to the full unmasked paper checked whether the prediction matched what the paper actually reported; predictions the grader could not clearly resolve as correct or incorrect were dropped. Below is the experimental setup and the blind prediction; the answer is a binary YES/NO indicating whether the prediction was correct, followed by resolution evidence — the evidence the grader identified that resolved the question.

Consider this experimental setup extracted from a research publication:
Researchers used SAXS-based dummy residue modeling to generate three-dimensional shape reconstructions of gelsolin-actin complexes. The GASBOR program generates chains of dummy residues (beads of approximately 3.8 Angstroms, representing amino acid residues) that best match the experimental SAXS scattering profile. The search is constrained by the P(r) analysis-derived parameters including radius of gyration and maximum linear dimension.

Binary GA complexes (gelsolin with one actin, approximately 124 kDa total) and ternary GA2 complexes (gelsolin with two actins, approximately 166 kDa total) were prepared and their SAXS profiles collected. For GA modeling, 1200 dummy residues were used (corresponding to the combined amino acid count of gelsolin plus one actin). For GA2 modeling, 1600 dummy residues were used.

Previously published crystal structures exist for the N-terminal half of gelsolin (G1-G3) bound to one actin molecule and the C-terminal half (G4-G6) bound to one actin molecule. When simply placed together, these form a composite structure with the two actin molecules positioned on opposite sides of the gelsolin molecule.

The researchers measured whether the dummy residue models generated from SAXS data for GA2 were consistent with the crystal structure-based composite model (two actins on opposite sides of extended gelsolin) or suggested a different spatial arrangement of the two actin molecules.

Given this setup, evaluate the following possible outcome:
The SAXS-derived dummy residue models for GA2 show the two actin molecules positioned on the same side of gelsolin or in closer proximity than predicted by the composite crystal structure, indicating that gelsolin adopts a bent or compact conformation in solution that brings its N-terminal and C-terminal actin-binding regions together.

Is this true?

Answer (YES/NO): NO